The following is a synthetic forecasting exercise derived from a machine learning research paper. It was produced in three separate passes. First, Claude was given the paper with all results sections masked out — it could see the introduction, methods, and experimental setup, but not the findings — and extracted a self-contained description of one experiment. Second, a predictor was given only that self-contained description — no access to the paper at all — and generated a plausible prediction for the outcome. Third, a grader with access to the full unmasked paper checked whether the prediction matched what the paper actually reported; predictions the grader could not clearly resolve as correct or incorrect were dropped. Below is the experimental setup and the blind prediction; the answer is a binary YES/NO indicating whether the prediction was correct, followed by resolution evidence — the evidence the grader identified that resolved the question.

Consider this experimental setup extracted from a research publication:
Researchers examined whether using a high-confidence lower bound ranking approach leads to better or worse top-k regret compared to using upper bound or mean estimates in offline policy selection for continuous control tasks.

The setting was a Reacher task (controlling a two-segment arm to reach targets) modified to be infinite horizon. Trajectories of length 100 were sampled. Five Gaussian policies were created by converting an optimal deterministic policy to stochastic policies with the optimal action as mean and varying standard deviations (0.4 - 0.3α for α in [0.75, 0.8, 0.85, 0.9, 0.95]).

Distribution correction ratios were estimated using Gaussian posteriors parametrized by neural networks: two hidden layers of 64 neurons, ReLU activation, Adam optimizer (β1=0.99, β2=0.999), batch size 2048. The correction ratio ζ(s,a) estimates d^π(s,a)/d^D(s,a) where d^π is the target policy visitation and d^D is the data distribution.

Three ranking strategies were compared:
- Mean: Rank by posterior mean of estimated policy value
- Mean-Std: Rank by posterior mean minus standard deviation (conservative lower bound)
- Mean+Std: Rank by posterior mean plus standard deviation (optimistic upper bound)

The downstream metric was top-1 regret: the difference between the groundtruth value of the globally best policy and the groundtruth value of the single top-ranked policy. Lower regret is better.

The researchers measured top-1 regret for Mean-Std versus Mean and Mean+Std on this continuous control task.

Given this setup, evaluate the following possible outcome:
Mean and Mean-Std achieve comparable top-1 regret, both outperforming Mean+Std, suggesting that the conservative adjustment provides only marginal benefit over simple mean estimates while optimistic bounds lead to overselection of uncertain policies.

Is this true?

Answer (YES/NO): NO